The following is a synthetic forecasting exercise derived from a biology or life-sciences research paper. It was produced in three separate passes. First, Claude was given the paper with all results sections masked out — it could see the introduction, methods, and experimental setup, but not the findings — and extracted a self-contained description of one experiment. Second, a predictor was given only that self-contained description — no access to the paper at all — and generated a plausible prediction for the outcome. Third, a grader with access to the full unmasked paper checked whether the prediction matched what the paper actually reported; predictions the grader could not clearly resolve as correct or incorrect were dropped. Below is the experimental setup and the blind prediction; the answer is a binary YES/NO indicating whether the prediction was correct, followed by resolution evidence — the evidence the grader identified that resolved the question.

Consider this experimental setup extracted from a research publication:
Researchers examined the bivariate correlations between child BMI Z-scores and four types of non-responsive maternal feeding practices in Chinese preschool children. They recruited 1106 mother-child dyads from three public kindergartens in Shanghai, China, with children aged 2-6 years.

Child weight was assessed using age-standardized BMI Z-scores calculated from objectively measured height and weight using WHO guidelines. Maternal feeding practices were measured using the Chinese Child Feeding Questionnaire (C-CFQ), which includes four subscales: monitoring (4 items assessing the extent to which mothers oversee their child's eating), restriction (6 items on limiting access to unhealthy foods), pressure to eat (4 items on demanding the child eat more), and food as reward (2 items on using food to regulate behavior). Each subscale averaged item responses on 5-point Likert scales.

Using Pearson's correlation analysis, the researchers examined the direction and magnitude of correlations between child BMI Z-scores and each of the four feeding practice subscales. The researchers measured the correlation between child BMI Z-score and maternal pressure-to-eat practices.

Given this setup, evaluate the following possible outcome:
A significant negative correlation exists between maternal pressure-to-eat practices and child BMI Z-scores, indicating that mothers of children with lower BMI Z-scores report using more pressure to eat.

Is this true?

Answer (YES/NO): YES